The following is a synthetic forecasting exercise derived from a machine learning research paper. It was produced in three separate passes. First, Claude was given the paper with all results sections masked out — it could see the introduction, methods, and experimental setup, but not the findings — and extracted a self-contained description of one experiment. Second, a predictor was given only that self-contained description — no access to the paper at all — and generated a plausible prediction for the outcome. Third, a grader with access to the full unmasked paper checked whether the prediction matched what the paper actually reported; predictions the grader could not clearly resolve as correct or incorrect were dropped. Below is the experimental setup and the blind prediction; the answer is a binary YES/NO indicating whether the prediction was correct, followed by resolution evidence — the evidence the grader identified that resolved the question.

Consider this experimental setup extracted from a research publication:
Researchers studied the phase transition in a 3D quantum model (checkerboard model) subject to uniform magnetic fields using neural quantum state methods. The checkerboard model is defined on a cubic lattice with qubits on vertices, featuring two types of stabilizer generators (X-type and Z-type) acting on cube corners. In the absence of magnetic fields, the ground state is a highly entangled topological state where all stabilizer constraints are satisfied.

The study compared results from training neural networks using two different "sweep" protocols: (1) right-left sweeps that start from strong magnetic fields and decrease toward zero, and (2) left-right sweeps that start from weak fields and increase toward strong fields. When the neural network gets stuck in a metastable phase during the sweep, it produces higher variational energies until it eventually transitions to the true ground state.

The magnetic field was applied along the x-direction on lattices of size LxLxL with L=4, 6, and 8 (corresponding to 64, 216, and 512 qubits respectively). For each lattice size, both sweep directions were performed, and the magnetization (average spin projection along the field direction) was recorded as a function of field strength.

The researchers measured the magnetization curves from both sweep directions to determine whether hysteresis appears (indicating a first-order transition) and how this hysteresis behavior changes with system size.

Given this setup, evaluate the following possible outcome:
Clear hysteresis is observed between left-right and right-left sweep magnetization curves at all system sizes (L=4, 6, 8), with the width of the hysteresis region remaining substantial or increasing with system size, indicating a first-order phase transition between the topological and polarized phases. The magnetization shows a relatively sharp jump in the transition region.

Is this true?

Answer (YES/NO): YES